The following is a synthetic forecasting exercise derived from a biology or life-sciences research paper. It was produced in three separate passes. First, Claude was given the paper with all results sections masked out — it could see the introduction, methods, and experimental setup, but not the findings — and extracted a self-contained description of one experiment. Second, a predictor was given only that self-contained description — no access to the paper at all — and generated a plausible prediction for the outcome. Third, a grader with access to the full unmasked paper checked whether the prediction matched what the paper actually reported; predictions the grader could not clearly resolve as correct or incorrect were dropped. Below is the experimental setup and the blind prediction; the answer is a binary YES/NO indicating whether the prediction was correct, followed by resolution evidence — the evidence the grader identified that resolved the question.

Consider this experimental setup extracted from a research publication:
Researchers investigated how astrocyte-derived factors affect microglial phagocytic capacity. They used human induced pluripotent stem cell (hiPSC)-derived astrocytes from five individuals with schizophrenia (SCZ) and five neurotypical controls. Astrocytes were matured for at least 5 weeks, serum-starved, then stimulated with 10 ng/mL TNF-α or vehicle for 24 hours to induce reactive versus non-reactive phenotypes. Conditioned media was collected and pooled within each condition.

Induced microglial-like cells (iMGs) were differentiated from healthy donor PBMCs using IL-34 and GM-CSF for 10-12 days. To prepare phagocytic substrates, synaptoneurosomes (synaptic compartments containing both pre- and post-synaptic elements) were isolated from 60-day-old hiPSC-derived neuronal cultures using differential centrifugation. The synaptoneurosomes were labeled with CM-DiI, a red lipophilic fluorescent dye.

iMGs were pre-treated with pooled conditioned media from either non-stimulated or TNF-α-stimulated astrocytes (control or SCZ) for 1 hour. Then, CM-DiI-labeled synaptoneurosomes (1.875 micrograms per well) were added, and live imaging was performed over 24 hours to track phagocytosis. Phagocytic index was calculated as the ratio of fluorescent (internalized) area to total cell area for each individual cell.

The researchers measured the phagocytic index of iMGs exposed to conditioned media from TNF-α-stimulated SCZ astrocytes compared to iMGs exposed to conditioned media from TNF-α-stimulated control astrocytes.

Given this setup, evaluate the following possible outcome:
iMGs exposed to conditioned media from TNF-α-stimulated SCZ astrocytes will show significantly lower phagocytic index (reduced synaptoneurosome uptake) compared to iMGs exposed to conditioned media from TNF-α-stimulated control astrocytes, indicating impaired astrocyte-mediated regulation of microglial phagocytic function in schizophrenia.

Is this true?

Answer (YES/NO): YES